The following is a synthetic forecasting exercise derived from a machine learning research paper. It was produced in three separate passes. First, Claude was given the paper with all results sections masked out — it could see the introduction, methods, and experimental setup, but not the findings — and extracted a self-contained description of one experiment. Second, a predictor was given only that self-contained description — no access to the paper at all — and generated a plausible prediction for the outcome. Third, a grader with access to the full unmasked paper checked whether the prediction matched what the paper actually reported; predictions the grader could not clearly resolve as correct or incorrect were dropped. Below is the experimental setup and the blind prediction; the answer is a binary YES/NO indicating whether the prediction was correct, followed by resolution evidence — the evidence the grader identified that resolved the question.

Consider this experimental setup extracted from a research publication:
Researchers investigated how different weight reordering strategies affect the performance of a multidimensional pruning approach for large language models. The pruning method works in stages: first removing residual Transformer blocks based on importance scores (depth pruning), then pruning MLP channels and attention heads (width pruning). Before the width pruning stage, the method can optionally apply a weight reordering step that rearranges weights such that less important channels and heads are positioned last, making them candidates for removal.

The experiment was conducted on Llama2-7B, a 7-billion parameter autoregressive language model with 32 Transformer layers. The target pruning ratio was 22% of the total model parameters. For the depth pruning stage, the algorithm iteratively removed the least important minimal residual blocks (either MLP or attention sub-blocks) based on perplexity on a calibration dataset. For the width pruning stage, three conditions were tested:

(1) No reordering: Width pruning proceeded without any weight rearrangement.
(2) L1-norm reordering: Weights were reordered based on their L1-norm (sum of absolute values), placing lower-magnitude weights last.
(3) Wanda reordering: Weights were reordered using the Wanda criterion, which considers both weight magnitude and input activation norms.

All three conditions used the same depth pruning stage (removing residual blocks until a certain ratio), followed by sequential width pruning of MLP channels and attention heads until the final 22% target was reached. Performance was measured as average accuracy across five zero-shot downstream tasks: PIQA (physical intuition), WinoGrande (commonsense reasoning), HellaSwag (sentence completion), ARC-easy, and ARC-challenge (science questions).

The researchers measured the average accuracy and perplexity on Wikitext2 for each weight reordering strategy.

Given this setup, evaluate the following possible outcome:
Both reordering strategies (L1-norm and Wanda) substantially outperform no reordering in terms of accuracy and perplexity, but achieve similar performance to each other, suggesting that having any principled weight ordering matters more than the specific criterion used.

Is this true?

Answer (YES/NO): NO